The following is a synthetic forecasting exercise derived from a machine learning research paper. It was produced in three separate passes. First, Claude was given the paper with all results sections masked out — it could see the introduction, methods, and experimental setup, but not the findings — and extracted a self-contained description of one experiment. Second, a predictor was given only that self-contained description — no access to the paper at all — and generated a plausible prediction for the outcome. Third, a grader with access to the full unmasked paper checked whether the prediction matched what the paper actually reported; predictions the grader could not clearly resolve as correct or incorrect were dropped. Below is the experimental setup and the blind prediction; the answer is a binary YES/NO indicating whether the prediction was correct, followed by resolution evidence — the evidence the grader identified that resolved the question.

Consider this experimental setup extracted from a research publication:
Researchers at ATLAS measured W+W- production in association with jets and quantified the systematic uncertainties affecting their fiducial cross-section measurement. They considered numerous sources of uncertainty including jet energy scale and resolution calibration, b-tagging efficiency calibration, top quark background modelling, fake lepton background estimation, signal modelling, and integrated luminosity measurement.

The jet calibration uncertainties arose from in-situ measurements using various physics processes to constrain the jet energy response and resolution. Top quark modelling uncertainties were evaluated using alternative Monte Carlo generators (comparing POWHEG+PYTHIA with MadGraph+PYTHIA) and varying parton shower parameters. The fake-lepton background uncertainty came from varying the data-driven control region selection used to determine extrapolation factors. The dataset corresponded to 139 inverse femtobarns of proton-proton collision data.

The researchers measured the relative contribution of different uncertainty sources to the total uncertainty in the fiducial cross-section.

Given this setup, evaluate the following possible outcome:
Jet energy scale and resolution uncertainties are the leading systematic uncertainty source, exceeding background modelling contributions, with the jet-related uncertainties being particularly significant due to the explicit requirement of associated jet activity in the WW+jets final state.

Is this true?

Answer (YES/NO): YES